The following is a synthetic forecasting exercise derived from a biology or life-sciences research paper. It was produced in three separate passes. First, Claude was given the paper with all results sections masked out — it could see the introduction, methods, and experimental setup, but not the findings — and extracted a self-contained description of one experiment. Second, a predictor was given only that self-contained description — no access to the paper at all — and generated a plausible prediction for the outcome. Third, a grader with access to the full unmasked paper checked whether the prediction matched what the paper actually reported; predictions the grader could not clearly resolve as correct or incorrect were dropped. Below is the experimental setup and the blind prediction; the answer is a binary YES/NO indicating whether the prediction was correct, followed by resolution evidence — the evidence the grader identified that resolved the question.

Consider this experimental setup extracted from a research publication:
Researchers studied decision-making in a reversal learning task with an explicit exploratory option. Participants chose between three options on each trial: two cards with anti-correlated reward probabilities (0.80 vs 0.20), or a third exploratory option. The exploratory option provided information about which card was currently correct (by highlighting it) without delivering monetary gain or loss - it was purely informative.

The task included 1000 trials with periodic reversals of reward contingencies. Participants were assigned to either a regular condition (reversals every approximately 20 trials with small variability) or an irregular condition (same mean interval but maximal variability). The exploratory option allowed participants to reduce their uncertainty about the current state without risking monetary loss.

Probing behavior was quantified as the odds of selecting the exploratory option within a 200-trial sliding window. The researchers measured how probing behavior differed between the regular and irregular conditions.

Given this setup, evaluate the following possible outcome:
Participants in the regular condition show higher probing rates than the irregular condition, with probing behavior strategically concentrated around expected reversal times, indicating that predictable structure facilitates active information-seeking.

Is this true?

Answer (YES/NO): NO